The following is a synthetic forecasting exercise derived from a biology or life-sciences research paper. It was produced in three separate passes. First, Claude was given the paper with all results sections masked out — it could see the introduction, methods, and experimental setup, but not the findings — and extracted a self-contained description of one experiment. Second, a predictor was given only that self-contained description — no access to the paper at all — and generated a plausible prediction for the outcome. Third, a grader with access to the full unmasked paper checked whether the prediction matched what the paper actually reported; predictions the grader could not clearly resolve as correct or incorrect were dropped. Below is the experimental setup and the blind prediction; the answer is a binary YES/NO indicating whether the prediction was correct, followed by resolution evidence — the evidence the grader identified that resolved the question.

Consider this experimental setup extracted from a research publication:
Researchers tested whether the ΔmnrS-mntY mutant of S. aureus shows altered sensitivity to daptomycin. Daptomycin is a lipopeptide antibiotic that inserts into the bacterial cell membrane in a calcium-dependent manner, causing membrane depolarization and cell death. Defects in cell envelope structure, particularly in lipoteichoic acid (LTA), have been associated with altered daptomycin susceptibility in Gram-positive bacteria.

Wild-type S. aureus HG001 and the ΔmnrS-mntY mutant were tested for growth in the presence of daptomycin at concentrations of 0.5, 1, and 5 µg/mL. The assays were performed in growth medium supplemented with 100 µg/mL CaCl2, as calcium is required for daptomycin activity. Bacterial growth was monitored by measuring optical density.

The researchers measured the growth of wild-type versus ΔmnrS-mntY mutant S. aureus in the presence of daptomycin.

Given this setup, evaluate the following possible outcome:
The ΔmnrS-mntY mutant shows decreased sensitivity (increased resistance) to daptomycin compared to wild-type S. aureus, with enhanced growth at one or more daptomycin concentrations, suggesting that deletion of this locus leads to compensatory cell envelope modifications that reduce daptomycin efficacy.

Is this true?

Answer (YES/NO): NO